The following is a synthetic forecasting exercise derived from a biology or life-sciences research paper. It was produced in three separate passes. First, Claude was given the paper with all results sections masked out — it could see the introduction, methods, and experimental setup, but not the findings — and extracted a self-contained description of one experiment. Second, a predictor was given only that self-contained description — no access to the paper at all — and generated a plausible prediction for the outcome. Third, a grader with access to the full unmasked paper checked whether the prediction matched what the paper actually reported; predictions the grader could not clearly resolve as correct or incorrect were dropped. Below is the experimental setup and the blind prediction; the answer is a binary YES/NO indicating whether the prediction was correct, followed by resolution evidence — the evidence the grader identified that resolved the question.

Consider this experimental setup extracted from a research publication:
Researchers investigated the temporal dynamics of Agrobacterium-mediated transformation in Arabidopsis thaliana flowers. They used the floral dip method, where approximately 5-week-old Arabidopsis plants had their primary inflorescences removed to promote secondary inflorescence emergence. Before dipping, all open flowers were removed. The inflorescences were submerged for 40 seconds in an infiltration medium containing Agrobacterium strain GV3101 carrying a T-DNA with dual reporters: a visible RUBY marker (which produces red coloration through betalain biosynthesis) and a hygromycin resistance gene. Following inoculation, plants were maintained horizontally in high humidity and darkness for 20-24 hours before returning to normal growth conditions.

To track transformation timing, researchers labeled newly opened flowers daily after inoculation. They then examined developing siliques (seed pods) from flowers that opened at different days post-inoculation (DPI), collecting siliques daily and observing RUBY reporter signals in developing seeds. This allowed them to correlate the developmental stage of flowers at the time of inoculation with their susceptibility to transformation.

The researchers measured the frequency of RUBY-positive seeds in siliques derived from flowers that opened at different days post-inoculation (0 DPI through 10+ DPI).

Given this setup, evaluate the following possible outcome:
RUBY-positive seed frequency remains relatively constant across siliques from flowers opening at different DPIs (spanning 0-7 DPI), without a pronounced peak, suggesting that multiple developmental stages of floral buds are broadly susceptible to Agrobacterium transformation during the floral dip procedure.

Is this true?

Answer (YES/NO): NO